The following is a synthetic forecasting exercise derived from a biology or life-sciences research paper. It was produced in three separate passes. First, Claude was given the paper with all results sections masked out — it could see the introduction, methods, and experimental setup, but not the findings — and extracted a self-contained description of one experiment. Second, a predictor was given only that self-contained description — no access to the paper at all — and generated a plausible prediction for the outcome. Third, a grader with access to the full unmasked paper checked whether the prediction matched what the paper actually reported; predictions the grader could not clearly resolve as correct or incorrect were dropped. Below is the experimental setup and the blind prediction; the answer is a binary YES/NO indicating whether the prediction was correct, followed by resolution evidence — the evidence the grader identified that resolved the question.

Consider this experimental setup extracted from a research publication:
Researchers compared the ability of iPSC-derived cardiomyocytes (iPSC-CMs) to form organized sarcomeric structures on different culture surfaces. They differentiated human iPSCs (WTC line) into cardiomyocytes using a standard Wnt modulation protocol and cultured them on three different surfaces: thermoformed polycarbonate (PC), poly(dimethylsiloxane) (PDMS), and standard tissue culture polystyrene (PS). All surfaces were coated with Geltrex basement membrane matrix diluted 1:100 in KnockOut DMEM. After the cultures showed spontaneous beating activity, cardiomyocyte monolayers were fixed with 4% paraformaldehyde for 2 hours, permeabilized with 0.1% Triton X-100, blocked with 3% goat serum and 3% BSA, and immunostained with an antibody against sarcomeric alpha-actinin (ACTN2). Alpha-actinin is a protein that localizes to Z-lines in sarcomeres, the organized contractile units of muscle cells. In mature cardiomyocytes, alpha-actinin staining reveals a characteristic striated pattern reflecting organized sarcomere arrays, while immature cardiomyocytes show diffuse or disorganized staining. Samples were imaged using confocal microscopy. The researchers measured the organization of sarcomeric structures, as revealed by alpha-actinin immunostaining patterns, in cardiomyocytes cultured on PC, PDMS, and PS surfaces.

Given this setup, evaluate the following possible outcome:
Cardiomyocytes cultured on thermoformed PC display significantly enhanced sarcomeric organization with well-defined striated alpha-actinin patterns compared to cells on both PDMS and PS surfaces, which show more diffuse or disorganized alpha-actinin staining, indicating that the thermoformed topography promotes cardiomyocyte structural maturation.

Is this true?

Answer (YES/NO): NO